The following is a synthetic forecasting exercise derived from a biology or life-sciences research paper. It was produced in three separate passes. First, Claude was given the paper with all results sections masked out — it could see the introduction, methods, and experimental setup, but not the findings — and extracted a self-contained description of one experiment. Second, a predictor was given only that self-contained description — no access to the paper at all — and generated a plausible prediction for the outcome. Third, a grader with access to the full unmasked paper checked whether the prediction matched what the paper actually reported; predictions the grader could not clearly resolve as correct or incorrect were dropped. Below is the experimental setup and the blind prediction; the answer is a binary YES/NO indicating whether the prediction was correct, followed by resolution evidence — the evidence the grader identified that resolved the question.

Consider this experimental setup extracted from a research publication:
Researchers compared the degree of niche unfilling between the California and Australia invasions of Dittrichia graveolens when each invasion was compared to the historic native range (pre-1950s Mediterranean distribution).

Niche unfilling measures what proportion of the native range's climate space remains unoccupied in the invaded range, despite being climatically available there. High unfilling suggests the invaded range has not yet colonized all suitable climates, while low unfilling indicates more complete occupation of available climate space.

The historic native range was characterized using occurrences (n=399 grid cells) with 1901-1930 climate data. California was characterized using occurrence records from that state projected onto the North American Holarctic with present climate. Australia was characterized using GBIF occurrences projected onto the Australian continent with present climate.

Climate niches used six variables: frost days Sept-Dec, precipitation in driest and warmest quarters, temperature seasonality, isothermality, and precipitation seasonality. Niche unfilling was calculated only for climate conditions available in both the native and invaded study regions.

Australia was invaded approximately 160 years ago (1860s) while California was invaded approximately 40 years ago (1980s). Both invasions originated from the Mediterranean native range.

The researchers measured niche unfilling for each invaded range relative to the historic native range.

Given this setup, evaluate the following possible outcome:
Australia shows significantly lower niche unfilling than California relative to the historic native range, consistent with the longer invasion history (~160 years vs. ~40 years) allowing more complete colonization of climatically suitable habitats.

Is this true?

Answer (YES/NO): YES